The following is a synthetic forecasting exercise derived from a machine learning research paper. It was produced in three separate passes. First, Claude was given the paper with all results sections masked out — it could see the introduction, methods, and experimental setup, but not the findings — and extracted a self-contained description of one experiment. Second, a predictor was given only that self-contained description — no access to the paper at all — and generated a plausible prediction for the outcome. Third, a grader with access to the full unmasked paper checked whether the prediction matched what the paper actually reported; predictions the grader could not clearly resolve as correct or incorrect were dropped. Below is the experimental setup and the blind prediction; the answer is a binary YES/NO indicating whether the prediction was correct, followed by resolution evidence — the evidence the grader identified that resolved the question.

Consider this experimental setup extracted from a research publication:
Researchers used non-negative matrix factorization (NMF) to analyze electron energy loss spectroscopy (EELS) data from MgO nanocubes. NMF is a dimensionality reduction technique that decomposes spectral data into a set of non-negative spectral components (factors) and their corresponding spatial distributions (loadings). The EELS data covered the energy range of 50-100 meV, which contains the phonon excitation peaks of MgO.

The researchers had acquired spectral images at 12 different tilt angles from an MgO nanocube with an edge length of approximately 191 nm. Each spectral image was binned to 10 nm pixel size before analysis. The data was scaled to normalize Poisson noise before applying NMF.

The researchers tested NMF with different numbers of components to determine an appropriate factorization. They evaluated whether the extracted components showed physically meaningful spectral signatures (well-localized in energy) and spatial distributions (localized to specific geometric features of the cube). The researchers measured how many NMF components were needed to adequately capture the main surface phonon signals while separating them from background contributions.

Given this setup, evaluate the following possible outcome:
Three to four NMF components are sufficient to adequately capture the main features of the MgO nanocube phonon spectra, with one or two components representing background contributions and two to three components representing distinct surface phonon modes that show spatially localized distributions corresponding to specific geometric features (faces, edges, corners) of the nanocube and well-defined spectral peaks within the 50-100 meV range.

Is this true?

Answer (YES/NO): NO